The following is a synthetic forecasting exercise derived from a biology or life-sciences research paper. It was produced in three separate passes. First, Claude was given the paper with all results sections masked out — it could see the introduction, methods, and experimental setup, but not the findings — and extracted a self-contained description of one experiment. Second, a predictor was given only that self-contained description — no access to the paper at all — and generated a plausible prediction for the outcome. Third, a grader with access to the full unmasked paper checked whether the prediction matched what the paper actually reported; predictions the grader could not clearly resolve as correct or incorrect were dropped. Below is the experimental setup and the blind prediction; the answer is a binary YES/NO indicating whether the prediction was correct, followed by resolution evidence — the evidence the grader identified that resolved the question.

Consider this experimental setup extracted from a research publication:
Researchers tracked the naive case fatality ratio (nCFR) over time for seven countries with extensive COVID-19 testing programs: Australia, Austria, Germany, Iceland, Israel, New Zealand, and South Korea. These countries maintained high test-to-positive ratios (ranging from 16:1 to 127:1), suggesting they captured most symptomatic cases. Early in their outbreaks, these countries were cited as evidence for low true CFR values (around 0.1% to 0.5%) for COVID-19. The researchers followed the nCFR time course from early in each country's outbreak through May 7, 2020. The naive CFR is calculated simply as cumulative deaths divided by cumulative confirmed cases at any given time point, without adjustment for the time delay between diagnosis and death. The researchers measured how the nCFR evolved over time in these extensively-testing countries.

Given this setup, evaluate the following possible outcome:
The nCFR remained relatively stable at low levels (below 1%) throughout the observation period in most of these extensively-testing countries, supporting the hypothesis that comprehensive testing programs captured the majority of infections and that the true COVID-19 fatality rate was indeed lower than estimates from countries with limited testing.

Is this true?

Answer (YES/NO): NO